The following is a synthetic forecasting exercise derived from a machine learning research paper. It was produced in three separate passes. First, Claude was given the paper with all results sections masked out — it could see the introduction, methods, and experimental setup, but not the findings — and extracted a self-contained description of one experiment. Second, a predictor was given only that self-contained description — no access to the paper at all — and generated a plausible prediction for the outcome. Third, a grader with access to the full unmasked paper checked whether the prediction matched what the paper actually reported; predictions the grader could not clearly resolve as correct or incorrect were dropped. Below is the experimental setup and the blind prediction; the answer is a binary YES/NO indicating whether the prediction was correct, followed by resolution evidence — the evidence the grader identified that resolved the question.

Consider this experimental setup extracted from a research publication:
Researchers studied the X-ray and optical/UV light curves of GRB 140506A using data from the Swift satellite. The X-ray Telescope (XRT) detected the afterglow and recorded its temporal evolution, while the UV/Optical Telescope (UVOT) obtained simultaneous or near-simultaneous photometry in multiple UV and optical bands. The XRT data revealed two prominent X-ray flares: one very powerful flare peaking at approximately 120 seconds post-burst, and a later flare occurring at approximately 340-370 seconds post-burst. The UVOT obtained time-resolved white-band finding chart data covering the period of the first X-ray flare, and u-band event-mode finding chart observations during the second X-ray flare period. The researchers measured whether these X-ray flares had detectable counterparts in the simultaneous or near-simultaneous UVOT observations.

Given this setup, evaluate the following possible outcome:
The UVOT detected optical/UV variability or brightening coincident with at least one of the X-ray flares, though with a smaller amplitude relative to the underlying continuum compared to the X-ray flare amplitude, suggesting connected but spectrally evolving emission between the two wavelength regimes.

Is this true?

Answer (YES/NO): YES